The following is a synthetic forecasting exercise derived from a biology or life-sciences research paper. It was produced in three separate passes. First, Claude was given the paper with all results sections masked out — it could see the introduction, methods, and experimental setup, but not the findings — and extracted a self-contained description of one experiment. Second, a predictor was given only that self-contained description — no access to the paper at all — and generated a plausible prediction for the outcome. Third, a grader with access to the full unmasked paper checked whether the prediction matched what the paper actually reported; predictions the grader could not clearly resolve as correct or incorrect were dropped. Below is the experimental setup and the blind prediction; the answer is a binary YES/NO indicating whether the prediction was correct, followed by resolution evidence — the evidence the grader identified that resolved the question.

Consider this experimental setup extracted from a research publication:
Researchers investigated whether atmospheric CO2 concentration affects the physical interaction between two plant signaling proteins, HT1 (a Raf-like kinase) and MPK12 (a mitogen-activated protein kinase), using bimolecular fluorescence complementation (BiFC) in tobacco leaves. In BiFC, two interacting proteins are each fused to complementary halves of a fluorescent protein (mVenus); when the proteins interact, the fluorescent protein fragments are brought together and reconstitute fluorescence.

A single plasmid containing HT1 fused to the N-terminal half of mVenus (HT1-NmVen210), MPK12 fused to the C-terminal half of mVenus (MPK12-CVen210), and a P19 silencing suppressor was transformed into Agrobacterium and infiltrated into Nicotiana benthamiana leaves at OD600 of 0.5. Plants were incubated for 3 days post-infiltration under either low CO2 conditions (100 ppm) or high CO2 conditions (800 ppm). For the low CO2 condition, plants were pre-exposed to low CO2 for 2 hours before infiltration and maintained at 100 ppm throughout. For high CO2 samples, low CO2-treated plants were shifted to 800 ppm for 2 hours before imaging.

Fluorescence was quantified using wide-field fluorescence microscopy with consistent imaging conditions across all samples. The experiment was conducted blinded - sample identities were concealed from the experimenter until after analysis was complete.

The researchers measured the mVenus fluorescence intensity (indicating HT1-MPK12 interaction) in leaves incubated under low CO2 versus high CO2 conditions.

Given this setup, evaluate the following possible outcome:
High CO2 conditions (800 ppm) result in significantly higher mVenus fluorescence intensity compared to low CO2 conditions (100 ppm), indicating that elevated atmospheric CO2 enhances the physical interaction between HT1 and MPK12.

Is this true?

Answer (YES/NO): YES